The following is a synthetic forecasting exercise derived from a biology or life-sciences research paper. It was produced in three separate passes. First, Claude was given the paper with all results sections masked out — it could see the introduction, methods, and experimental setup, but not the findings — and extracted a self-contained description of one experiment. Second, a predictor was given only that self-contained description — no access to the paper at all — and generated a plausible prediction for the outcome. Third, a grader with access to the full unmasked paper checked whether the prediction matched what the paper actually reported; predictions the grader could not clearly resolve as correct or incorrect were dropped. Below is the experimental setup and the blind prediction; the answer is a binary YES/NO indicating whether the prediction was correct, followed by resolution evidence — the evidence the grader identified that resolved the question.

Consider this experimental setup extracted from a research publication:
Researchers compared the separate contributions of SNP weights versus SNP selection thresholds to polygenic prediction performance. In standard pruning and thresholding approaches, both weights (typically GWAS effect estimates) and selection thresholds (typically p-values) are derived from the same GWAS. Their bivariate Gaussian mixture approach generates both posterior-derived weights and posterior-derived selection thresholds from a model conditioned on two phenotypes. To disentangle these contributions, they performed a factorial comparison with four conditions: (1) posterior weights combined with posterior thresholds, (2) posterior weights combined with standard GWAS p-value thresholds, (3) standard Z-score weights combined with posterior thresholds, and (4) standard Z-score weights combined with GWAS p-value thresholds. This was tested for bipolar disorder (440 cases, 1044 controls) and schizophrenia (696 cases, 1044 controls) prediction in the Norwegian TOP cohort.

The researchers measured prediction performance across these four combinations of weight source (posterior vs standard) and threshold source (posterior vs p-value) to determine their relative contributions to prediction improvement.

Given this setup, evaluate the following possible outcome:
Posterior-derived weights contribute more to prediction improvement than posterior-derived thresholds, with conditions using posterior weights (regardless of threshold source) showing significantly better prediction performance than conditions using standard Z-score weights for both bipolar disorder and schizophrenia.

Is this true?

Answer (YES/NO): NO